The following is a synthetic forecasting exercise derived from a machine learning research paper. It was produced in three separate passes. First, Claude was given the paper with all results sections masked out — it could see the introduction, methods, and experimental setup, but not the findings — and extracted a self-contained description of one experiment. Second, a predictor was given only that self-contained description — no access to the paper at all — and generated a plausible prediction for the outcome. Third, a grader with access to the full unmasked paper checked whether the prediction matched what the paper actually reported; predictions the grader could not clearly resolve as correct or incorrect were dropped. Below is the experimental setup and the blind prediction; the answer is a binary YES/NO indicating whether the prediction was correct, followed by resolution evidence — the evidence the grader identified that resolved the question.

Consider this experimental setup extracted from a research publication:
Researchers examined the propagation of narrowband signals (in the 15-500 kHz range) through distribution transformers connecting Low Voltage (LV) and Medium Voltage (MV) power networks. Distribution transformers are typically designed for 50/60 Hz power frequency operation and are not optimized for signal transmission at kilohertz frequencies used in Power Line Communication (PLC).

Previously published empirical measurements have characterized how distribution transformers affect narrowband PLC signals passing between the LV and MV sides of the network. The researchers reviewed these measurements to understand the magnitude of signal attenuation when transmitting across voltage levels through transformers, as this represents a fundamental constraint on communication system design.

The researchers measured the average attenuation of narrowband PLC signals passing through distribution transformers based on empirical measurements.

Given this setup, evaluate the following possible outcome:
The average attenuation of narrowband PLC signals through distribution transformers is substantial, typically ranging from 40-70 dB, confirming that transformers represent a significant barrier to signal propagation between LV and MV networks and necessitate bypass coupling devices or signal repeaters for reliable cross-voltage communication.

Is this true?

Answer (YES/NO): NO